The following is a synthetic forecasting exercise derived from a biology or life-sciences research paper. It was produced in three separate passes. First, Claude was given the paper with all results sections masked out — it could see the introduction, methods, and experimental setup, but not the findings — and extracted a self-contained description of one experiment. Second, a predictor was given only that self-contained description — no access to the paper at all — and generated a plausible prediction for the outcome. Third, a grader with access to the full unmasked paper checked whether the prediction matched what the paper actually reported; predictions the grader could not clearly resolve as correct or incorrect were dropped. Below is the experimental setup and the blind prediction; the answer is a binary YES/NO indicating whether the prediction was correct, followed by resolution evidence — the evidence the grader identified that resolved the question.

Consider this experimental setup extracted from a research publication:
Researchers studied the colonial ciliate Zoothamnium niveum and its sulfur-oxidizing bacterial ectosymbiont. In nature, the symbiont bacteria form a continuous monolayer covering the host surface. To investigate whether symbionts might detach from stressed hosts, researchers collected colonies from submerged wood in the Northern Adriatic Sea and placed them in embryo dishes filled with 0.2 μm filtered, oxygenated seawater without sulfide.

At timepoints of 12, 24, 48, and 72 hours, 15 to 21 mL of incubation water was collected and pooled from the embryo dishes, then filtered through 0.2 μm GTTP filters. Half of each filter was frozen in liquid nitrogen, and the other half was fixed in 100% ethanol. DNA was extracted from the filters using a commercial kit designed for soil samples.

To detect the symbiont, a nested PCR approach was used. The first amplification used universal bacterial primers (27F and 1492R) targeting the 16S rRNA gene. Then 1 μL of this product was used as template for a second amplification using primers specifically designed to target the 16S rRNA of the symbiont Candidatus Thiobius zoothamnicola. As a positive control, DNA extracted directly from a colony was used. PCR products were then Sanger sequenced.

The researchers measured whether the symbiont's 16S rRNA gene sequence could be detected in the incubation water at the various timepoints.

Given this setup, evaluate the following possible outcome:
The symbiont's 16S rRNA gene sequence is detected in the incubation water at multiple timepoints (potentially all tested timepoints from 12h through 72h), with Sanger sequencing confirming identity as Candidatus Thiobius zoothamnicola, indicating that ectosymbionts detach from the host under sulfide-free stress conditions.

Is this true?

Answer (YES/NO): NO